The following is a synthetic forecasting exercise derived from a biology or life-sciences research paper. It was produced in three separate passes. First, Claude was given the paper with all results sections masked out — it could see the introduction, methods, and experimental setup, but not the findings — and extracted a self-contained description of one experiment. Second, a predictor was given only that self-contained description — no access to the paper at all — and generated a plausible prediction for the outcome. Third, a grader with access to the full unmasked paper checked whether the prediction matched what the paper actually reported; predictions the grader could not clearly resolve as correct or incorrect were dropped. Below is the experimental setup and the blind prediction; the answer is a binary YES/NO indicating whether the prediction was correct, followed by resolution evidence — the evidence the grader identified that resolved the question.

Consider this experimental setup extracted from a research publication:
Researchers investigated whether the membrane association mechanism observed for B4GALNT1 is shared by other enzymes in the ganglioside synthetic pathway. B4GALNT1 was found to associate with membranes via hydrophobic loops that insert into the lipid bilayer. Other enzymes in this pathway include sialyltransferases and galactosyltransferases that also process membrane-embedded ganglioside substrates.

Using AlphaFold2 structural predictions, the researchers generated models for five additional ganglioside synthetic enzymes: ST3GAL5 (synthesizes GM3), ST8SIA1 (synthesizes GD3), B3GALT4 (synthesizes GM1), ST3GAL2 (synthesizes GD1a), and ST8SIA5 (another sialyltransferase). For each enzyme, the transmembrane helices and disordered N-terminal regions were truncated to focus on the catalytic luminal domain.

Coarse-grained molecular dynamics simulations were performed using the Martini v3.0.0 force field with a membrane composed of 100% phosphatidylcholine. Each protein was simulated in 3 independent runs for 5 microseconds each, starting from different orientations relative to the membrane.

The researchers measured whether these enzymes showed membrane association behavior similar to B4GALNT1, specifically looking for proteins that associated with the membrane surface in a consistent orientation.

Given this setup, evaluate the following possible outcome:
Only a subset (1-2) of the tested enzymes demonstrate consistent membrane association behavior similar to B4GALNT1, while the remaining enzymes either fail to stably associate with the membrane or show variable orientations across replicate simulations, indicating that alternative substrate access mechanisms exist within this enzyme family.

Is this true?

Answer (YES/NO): NO